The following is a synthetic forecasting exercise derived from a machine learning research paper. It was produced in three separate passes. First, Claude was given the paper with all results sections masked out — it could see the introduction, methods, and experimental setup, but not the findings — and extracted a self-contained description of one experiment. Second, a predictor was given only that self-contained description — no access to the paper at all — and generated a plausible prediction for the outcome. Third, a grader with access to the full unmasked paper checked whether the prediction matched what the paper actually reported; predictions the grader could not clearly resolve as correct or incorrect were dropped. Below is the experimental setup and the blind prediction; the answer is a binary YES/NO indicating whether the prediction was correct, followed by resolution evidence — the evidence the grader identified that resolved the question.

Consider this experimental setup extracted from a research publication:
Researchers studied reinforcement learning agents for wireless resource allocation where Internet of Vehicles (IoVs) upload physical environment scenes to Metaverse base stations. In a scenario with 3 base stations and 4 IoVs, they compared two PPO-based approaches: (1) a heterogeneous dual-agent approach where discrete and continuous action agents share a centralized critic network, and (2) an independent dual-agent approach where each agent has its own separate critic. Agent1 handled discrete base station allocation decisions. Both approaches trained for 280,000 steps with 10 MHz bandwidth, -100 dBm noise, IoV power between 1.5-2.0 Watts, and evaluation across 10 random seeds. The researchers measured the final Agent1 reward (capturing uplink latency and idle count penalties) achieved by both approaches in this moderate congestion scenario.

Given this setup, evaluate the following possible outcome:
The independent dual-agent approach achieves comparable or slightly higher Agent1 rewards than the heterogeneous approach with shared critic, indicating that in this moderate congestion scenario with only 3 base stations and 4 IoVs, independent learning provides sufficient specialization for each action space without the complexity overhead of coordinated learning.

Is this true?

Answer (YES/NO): YES